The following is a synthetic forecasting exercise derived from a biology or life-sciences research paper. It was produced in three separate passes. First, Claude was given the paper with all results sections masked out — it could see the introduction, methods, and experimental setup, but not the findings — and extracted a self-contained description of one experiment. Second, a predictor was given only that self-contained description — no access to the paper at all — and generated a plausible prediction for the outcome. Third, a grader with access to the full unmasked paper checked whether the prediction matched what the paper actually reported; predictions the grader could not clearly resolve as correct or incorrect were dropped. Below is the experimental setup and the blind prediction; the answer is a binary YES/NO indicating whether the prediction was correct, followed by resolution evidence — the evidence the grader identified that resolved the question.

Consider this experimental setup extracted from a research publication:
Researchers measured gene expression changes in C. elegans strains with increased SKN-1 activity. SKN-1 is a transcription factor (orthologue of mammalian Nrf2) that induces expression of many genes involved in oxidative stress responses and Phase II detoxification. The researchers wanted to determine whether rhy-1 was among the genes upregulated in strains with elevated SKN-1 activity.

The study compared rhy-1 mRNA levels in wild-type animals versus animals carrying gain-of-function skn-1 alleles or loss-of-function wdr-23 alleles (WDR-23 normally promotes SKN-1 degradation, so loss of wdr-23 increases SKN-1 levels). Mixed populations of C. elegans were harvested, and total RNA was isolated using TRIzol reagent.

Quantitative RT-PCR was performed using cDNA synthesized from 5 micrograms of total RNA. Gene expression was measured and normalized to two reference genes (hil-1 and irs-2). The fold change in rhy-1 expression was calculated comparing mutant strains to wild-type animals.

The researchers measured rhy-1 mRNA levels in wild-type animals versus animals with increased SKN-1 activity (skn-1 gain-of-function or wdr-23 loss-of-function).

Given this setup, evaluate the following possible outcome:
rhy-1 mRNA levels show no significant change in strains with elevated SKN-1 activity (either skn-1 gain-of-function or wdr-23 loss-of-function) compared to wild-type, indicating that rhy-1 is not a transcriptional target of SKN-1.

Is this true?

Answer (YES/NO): NO